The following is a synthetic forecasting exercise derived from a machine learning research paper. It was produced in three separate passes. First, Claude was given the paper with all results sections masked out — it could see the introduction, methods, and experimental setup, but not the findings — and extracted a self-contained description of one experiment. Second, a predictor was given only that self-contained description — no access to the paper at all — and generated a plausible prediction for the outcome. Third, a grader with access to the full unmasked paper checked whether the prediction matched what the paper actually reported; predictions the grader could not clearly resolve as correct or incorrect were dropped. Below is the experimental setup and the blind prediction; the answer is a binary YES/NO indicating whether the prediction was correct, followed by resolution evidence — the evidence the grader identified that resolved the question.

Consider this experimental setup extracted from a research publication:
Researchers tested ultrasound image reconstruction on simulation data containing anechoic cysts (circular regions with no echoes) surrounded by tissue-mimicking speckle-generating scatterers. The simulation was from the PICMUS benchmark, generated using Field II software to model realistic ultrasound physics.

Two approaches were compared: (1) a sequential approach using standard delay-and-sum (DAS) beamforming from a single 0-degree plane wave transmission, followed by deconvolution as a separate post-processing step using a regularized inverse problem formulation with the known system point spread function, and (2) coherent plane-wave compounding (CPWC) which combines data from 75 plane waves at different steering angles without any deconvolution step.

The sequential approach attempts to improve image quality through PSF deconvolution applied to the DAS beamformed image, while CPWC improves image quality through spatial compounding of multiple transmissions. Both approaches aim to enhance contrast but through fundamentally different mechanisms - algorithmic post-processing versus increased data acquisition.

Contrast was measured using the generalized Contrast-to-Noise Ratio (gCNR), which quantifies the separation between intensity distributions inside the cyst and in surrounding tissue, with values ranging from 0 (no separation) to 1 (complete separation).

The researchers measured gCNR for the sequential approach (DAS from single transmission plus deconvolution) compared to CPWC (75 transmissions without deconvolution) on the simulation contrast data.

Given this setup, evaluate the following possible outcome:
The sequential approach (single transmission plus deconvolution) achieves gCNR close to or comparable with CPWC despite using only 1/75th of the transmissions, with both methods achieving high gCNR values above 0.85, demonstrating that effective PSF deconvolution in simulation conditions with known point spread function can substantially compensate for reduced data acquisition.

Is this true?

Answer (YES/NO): NO